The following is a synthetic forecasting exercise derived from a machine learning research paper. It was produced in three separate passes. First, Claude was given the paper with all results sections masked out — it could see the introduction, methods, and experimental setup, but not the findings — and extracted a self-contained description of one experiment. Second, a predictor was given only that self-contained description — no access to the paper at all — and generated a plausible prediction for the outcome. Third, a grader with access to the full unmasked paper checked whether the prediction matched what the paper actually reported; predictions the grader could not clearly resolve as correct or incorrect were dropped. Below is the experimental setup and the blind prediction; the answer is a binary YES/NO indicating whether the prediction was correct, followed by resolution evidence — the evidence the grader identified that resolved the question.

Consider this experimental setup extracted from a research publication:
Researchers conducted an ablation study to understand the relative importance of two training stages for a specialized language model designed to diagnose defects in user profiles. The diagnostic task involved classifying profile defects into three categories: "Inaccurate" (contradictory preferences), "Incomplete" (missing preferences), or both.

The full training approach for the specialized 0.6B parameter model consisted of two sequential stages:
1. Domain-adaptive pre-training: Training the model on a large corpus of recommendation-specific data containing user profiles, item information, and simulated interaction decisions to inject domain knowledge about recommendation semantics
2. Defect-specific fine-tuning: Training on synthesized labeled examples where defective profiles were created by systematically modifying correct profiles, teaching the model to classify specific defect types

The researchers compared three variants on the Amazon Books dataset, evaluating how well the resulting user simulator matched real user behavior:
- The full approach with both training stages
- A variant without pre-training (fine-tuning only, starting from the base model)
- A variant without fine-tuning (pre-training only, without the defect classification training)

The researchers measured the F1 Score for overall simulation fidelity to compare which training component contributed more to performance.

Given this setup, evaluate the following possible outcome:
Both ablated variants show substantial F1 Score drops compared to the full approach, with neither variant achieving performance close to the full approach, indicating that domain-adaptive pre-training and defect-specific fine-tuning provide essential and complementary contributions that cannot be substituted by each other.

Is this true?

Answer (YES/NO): YES